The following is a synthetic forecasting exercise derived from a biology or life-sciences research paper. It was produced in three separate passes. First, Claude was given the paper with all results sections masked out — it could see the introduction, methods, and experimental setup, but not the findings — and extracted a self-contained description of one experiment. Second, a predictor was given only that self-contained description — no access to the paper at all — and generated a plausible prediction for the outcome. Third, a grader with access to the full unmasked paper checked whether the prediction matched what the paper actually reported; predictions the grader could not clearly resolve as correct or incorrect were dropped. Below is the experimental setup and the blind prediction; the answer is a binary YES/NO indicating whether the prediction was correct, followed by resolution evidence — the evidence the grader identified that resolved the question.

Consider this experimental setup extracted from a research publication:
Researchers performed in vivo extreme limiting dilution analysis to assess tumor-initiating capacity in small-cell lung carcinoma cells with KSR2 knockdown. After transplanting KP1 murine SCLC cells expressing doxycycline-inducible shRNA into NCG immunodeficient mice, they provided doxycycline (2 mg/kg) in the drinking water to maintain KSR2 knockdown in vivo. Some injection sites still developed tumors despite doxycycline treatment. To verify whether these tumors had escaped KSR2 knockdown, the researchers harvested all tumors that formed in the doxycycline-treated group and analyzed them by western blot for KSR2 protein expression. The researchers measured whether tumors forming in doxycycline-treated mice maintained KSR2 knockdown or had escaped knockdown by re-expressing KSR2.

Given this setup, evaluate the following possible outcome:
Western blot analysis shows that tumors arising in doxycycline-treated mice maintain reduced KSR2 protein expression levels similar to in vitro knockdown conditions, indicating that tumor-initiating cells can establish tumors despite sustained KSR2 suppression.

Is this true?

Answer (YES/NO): NO